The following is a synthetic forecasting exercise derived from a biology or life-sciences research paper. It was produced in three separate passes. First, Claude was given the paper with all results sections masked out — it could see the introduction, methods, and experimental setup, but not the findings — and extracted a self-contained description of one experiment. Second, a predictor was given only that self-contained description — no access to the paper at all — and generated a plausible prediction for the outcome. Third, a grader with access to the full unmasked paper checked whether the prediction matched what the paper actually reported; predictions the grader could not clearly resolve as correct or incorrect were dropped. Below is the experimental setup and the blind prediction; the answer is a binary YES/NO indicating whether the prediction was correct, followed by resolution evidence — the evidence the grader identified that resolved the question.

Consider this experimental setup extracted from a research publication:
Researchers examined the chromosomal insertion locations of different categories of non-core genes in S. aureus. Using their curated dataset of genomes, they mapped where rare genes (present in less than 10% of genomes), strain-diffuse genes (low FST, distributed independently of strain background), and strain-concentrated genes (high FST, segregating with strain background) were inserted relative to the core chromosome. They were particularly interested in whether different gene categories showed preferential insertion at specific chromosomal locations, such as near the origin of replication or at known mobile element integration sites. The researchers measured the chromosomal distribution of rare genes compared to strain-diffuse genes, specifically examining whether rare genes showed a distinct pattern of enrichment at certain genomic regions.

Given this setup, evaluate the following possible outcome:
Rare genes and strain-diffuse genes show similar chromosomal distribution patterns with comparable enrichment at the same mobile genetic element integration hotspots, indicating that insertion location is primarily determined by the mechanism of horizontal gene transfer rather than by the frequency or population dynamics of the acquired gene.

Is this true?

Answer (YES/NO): NO